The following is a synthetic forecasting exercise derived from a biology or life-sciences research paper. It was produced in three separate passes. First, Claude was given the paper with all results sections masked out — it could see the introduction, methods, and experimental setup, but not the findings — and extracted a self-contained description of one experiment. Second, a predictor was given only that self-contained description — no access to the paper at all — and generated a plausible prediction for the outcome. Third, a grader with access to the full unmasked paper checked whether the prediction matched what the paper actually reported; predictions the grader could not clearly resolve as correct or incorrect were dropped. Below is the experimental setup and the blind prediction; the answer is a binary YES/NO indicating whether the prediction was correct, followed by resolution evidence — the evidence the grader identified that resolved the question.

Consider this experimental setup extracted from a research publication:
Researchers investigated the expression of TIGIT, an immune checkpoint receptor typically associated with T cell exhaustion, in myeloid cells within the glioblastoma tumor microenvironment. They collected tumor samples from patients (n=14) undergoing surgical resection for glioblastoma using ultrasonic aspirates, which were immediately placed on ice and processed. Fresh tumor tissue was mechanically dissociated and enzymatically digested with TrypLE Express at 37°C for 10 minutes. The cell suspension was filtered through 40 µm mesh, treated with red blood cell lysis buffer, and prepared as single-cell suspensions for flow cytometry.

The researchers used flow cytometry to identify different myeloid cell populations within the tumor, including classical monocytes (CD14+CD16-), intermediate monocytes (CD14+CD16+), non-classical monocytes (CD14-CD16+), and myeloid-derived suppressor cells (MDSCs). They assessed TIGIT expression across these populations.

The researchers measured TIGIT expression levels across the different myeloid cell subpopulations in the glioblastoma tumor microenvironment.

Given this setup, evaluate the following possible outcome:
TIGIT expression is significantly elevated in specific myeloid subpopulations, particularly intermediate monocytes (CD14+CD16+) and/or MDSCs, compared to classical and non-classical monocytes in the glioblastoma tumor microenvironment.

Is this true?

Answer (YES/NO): NO